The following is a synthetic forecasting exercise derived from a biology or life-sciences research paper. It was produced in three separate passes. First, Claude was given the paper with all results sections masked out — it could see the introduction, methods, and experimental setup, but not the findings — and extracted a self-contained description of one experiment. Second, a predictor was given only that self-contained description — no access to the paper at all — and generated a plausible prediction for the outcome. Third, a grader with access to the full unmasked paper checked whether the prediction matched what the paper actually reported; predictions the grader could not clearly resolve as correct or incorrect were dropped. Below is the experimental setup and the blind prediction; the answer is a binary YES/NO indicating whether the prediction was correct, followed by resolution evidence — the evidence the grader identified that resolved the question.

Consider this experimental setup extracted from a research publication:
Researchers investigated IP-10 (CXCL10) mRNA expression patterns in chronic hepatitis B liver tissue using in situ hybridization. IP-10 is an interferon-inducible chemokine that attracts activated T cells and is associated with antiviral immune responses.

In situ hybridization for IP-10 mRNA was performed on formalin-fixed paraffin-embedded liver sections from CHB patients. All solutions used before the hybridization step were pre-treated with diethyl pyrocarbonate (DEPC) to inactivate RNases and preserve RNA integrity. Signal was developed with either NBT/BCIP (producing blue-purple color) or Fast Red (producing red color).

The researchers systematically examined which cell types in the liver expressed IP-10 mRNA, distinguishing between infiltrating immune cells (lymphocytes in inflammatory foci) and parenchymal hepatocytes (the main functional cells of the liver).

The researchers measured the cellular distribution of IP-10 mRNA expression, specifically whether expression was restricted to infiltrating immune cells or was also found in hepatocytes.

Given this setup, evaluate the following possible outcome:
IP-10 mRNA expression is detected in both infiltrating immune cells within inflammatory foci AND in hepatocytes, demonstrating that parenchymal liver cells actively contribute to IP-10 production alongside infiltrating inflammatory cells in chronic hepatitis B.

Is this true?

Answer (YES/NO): YES